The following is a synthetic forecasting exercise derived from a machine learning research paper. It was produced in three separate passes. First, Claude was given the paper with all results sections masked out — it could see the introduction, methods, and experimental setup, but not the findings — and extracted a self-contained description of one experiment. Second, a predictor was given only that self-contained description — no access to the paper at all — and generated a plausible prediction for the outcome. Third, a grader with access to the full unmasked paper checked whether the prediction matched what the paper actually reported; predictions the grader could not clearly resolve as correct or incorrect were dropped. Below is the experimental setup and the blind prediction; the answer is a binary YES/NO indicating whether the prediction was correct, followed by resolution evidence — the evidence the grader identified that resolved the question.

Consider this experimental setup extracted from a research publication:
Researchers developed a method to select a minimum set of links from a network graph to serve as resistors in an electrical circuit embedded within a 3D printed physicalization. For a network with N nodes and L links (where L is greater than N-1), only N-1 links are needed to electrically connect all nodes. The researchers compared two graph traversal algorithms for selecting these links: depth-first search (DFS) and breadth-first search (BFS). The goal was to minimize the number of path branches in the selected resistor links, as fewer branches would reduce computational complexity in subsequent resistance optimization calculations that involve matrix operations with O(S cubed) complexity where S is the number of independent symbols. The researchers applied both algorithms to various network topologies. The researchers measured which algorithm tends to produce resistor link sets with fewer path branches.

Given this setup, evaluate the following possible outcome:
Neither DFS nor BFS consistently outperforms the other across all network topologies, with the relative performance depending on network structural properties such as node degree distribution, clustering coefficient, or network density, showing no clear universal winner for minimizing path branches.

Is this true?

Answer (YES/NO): NO